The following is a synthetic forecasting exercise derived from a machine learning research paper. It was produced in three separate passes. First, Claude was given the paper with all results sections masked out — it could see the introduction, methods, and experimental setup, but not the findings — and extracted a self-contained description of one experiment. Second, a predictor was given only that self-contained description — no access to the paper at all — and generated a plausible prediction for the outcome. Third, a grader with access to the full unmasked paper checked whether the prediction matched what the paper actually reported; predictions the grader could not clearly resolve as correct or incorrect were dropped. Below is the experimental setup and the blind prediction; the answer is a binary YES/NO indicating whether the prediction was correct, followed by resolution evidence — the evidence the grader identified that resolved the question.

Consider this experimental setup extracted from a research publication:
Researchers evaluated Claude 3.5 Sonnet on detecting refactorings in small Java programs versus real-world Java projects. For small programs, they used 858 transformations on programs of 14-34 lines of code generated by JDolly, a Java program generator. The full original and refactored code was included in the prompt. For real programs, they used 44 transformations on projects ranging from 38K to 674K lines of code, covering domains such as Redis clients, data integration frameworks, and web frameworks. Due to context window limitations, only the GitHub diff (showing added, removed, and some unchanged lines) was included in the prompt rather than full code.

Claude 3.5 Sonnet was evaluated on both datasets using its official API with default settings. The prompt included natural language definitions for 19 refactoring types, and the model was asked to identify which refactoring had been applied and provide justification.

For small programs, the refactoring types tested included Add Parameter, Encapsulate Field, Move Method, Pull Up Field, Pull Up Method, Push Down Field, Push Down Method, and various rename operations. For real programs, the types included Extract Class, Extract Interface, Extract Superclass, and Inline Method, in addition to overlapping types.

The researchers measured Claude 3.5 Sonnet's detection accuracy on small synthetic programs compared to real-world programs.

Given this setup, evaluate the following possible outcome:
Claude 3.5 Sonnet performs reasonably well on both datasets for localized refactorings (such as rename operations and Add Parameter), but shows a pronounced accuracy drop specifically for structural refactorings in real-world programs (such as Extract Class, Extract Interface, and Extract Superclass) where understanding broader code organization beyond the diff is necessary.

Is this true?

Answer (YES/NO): NO